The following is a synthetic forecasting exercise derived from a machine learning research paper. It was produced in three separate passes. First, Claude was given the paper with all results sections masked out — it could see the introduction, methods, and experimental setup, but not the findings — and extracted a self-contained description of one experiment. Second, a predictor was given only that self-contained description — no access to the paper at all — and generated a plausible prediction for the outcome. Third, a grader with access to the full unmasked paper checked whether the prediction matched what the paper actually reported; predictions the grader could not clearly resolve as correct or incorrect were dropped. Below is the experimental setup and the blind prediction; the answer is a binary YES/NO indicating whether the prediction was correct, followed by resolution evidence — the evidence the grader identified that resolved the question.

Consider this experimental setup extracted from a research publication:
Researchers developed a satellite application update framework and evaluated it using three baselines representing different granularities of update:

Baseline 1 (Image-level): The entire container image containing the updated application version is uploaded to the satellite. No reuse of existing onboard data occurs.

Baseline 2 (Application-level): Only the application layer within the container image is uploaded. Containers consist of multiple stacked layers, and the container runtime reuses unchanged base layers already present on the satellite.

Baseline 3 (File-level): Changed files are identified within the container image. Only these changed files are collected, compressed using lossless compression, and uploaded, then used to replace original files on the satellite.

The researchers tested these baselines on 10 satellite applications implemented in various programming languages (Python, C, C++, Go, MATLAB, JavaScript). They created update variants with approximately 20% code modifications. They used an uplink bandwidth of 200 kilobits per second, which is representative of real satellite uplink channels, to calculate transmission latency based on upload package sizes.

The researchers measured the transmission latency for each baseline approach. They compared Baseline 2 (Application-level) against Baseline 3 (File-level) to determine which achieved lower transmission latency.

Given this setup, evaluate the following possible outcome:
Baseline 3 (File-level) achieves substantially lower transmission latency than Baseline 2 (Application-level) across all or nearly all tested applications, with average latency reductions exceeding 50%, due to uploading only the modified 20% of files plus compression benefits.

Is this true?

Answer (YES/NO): NO